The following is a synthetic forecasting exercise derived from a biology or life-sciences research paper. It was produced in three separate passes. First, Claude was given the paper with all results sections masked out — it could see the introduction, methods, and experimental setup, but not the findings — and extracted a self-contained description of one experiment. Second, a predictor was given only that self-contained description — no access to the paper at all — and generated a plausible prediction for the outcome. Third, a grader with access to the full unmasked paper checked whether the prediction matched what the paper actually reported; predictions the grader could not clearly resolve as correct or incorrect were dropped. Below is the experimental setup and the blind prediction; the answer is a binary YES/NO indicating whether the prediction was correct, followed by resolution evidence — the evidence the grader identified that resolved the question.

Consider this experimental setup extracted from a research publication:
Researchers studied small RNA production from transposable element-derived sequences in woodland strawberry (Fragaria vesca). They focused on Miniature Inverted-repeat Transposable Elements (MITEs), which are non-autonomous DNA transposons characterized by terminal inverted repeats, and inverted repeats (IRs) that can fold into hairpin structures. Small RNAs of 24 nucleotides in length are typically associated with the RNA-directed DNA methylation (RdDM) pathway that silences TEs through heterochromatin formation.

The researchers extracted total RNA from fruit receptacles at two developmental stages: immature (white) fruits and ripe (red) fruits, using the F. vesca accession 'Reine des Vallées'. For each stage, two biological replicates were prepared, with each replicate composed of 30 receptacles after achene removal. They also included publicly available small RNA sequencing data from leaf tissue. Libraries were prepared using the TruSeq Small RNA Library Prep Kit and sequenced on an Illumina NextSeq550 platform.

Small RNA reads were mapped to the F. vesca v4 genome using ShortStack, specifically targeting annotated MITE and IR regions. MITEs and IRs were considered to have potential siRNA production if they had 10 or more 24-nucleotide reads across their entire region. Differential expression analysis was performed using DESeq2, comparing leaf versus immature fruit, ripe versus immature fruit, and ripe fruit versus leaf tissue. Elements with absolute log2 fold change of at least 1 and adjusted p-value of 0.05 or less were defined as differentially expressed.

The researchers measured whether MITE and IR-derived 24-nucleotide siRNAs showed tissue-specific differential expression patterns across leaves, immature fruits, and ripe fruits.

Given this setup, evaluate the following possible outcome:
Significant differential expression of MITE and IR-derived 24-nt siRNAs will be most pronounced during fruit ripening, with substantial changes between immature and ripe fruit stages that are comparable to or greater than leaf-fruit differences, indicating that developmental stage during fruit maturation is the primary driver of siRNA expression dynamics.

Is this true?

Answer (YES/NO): NO